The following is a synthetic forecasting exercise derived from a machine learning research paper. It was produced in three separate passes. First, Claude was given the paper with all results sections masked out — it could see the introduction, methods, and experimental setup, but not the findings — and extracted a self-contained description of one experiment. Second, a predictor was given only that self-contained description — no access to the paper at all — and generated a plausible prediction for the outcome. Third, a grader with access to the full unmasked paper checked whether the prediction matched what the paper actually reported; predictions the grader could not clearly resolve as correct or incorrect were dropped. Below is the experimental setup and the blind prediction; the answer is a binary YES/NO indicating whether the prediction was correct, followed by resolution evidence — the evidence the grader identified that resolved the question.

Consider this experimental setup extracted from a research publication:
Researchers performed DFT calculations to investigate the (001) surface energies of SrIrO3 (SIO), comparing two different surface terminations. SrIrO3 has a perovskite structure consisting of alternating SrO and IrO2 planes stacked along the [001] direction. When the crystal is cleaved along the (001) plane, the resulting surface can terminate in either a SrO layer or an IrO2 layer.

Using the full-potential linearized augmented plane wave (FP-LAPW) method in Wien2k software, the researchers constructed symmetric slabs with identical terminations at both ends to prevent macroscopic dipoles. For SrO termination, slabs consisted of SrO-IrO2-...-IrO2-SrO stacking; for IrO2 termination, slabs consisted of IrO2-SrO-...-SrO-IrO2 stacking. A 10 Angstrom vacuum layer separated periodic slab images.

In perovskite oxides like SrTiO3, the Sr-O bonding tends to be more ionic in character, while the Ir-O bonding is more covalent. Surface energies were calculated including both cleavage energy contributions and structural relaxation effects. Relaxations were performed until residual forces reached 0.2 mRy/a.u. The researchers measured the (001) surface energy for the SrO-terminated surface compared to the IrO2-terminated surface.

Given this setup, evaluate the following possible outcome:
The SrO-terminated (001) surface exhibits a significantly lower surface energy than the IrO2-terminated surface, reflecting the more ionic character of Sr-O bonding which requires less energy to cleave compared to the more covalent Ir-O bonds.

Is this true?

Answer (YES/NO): NO